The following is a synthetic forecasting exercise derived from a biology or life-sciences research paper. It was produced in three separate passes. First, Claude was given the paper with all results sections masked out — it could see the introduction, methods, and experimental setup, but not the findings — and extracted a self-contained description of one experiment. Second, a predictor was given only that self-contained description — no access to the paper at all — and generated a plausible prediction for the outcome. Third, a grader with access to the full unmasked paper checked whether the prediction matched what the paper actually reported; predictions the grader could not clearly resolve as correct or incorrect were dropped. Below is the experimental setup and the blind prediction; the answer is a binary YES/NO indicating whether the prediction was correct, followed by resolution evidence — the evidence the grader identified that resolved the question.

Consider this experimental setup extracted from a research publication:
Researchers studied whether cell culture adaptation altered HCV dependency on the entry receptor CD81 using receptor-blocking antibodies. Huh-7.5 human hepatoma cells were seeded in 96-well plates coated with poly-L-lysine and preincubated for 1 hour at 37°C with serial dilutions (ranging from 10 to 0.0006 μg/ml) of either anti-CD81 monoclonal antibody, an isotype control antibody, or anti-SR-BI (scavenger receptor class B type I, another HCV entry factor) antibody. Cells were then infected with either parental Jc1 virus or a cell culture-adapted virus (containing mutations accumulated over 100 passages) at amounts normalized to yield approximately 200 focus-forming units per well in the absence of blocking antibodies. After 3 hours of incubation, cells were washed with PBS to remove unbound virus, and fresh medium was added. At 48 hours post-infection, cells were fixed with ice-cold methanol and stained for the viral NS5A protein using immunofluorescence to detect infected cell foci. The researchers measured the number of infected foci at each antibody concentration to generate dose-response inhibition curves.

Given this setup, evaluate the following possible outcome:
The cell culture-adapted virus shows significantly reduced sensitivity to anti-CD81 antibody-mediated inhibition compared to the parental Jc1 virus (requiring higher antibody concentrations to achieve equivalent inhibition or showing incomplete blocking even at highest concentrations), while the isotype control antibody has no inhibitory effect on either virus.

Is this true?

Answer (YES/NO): NO